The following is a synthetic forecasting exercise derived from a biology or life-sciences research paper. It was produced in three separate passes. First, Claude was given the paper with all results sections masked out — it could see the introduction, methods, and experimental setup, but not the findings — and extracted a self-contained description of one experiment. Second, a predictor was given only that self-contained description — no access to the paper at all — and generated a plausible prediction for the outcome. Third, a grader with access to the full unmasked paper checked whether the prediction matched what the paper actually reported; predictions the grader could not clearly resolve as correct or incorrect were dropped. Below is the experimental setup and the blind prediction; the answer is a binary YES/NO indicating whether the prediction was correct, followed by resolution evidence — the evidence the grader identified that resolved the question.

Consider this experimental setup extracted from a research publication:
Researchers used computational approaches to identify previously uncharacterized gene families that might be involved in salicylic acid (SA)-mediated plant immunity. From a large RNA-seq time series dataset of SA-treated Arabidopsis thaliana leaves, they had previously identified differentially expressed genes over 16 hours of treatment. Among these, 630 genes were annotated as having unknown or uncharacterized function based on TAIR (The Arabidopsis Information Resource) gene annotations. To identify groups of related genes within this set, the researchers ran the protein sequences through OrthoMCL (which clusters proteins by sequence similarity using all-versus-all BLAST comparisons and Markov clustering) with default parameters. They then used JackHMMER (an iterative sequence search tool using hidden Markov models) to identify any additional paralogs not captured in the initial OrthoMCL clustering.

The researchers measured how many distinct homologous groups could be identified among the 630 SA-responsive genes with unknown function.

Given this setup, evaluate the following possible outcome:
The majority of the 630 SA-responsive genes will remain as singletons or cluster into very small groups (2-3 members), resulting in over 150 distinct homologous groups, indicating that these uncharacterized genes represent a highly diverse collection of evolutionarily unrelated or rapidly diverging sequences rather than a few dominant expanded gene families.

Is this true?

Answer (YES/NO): NO